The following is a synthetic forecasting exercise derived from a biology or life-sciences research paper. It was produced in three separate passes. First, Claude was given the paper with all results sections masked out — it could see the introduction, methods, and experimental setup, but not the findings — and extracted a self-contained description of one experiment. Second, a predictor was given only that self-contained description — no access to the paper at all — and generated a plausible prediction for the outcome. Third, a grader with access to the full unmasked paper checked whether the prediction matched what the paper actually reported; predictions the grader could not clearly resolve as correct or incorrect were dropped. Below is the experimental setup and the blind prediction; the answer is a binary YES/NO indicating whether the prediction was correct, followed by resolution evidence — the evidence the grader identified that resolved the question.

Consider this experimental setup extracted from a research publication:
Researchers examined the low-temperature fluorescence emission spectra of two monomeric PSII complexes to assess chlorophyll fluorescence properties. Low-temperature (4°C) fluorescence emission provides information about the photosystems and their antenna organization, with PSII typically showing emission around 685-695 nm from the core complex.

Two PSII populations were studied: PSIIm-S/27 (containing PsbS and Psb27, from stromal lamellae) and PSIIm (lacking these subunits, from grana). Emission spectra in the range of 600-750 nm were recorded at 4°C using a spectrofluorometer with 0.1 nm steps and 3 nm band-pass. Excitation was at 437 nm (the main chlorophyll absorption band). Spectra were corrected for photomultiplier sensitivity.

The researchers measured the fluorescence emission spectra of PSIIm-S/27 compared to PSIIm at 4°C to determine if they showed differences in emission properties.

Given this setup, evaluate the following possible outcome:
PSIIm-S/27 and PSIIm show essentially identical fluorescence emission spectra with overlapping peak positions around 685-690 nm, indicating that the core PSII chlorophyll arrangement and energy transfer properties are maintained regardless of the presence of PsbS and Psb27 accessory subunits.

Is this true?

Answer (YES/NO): NO